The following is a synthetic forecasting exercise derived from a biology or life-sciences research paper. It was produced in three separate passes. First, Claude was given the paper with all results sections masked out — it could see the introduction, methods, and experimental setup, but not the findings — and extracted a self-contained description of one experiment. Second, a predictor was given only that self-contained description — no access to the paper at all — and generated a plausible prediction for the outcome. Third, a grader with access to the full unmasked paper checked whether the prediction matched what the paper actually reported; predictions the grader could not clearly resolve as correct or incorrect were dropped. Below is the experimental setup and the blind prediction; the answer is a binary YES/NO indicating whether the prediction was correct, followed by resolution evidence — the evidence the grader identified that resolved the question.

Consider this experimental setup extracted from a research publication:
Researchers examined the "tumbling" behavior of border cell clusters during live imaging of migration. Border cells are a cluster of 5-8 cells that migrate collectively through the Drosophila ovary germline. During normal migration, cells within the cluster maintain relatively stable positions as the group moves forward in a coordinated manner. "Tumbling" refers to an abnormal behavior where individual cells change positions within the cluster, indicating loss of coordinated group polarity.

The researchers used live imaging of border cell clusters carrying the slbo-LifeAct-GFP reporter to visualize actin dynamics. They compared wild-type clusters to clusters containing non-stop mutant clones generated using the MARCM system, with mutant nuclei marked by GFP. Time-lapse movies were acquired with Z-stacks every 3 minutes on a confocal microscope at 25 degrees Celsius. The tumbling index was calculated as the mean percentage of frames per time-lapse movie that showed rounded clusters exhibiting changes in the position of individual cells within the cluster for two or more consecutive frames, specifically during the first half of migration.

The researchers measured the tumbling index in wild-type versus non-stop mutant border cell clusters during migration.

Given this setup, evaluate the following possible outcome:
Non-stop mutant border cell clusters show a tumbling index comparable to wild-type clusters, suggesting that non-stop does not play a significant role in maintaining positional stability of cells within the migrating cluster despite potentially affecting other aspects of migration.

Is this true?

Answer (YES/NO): NO